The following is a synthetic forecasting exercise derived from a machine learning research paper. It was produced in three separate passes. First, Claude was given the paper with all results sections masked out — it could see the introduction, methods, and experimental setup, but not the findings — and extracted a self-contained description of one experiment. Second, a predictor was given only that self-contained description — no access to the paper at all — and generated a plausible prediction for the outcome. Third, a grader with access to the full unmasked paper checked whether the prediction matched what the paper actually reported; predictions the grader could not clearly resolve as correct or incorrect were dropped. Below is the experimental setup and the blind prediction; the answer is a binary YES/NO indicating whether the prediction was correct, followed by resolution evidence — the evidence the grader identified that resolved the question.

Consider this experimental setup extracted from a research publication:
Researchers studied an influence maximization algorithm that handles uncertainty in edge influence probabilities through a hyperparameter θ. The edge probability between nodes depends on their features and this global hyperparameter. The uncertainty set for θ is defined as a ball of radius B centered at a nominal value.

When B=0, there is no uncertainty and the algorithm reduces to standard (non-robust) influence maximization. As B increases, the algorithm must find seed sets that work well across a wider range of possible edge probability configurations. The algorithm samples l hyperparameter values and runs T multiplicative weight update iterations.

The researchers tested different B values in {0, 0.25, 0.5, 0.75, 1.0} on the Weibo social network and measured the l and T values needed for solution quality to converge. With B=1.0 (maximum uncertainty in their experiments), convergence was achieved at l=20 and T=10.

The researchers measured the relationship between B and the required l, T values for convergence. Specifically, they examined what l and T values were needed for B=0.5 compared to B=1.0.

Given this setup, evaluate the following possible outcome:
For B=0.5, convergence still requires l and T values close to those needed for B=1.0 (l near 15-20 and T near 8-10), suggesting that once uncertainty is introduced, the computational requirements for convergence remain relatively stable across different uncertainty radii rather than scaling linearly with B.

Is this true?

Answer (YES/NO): NO